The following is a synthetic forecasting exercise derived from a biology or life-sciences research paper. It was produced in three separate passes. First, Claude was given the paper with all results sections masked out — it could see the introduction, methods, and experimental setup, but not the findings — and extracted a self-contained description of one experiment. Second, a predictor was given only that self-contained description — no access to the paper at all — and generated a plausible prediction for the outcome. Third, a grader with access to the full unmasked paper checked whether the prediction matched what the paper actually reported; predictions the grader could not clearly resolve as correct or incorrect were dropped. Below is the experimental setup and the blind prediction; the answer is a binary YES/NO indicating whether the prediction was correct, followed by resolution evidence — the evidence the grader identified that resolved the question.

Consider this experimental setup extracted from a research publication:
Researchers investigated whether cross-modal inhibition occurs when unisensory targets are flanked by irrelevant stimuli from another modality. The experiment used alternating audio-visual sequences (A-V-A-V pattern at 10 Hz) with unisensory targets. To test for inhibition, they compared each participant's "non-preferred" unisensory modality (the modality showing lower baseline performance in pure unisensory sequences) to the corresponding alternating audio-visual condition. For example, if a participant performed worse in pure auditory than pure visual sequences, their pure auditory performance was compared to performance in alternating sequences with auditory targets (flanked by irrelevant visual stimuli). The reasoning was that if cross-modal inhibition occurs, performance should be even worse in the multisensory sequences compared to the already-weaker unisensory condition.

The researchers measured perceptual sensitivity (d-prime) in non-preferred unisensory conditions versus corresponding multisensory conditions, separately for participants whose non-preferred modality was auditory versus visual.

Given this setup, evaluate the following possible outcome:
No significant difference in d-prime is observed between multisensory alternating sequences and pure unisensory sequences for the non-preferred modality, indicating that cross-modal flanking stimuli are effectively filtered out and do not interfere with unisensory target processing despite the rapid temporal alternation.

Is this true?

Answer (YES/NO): NO